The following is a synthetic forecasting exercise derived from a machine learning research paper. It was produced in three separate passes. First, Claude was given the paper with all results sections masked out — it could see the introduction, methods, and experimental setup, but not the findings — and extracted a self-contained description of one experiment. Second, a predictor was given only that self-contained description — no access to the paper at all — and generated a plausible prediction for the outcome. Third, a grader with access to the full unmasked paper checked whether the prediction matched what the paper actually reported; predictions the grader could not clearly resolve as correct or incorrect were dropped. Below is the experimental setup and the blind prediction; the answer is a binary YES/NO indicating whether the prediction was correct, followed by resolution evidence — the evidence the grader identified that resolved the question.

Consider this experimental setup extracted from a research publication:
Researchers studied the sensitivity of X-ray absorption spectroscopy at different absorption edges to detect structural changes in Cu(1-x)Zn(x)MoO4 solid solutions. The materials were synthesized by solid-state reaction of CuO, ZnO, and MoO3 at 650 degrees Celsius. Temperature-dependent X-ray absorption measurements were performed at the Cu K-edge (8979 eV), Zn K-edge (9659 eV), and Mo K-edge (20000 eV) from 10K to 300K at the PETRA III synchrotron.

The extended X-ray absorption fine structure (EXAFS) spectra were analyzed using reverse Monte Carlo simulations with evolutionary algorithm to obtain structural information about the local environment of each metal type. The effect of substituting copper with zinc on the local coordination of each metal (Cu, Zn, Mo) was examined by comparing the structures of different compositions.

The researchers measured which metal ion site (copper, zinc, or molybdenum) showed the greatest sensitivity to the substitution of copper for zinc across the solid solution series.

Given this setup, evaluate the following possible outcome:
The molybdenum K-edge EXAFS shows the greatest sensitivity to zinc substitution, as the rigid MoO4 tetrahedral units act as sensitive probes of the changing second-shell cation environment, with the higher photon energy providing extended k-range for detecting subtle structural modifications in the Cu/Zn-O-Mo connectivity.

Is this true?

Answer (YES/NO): NO